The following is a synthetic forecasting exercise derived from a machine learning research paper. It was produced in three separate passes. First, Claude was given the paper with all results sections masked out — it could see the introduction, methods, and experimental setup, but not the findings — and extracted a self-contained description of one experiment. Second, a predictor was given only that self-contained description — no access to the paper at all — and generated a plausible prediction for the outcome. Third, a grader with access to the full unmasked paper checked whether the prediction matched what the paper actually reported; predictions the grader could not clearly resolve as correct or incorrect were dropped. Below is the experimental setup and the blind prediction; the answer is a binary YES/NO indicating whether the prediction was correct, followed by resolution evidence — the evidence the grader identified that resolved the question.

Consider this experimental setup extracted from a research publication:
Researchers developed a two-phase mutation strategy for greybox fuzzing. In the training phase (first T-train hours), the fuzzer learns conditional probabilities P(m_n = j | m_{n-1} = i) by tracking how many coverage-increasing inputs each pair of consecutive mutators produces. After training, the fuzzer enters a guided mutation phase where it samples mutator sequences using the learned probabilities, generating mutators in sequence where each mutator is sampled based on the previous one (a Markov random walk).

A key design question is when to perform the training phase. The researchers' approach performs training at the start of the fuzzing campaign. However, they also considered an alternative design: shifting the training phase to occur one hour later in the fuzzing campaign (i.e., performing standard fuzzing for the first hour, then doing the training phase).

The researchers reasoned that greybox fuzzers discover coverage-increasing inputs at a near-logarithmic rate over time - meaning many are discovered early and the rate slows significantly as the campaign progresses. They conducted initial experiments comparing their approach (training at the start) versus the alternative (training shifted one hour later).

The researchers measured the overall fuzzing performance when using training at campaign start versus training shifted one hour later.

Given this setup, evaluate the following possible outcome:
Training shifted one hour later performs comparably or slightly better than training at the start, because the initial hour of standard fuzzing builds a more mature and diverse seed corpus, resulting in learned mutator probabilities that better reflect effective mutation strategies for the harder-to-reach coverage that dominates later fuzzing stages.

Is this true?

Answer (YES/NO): NO